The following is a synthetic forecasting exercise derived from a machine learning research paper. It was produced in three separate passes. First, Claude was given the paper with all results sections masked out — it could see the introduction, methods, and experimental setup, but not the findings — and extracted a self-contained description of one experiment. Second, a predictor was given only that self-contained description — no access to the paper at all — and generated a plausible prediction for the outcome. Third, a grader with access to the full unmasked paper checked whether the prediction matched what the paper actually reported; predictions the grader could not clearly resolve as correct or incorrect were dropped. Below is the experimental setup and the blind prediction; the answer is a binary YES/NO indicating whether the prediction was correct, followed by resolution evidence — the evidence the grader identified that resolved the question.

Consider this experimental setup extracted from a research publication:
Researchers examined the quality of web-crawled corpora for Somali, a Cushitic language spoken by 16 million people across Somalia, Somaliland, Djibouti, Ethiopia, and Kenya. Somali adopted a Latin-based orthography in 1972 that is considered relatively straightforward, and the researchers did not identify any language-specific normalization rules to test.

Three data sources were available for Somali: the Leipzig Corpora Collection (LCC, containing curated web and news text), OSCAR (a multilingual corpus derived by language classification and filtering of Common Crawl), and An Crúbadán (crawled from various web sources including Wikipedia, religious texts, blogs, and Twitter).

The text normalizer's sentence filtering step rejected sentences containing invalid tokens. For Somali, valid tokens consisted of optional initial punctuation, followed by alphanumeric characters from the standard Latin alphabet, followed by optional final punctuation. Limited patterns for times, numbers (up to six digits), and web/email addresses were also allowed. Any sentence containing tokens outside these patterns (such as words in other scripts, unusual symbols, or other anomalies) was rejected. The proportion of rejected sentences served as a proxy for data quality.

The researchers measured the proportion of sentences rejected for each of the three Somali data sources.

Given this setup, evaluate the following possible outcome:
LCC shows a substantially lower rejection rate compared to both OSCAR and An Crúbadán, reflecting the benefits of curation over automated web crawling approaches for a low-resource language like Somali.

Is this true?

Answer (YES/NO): NO